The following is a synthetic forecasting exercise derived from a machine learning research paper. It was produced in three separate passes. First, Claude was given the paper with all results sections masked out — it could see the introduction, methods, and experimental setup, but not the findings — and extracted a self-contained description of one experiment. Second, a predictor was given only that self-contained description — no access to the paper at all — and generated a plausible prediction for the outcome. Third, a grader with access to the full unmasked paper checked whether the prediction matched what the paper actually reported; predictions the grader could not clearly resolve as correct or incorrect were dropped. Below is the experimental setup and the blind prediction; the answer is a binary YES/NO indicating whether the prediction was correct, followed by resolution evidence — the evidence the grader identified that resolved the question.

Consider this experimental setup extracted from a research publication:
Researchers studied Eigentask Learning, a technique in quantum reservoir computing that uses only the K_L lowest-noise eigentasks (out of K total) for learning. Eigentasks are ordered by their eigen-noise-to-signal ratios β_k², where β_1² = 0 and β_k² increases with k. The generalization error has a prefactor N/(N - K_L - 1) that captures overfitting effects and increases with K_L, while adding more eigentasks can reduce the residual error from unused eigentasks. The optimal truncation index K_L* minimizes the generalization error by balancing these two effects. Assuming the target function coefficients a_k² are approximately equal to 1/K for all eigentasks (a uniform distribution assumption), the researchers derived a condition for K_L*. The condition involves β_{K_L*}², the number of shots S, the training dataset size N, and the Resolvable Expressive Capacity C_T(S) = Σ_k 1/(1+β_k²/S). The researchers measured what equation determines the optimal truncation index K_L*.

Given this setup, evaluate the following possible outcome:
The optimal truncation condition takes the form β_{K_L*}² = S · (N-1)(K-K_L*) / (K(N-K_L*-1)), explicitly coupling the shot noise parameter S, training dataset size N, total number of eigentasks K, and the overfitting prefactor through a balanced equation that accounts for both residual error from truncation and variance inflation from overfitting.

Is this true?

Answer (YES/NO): NO